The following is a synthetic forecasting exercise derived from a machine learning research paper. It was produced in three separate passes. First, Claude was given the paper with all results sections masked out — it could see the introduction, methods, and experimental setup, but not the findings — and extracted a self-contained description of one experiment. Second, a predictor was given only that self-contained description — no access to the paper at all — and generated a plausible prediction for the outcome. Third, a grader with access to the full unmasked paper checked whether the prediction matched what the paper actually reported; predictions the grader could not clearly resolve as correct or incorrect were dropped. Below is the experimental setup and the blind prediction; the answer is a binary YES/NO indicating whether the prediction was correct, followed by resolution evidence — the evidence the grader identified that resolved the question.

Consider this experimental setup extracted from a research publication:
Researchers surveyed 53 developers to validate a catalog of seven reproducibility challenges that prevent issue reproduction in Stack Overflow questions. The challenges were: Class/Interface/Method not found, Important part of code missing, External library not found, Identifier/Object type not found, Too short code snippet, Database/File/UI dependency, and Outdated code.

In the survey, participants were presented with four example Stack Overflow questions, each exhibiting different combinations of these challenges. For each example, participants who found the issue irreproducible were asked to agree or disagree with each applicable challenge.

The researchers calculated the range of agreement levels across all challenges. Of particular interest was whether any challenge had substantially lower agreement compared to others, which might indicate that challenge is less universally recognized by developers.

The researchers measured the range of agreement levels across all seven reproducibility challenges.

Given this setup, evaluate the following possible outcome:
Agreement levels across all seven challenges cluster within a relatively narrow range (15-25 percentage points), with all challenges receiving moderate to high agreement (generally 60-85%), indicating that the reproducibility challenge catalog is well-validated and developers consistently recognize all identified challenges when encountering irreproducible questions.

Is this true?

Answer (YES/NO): NO